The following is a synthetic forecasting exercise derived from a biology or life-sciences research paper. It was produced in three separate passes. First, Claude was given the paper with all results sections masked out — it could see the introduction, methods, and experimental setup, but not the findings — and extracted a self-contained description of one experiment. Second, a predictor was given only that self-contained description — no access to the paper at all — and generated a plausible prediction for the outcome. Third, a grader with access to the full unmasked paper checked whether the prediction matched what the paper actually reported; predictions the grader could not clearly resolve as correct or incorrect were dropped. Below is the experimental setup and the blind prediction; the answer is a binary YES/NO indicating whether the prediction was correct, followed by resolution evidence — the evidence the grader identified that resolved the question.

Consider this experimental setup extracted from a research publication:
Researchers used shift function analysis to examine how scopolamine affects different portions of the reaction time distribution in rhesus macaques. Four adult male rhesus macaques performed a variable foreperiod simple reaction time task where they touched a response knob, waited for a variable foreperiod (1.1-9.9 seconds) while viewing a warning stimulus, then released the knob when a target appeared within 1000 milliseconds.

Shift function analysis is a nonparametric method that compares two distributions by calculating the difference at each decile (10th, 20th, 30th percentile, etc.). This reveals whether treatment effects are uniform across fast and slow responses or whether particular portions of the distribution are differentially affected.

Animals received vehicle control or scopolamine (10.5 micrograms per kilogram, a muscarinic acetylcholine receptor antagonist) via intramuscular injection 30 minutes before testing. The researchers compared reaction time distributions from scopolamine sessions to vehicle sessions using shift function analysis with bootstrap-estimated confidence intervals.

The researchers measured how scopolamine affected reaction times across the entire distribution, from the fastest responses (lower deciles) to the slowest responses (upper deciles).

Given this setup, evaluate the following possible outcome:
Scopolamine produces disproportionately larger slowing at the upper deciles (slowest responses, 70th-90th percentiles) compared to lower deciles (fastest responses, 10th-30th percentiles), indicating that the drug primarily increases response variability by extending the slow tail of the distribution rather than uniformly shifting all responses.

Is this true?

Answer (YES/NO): YES